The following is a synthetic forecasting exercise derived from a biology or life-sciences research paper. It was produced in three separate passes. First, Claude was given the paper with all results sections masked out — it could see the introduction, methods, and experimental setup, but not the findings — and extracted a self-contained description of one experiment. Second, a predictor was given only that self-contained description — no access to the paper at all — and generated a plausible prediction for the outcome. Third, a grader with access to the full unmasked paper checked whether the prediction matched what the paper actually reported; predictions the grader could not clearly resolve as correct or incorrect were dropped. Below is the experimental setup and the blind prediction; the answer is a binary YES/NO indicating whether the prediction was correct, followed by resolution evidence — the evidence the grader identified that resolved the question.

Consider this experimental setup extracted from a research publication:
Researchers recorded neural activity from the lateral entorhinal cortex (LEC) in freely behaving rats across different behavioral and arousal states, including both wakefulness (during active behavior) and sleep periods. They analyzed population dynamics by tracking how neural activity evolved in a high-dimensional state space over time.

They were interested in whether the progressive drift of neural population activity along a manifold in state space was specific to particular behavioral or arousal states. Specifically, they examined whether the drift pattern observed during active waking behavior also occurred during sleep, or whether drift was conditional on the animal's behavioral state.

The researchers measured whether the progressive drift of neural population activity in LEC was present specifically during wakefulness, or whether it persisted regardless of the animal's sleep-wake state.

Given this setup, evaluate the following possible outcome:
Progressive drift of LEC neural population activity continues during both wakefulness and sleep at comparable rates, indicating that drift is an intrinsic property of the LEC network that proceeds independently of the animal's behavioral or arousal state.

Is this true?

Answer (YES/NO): YES